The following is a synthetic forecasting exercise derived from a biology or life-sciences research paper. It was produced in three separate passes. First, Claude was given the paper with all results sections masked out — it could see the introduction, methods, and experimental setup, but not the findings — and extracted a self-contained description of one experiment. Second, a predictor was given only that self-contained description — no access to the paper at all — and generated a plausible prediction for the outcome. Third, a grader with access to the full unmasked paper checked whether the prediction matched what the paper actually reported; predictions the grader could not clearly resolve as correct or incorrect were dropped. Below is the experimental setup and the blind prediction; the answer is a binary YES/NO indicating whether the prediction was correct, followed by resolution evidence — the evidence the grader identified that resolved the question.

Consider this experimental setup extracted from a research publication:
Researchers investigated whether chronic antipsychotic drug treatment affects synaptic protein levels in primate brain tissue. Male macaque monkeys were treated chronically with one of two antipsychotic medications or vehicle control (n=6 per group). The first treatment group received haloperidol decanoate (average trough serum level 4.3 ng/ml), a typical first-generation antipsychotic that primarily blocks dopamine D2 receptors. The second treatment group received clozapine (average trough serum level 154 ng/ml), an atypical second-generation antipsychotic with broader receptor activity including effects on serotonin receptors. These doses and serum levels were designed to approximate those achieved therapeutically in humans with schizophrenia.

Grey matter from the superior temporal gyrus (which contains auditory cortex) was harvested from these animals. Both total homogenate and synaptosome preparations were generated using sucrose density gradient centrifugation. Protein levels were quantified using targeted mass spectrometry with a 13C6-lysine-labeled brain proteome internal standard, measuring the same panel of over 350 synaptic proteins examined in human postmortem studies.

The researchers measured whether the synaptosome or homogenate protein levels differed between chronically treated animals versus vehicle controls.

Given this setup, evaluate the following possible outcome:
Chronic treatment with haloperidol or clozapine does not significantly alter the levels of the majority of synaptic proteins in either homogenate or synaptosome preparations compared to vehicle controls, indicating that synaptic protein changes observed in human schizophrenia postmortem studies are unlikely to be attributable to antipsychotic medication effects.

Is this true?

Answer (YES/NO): YES